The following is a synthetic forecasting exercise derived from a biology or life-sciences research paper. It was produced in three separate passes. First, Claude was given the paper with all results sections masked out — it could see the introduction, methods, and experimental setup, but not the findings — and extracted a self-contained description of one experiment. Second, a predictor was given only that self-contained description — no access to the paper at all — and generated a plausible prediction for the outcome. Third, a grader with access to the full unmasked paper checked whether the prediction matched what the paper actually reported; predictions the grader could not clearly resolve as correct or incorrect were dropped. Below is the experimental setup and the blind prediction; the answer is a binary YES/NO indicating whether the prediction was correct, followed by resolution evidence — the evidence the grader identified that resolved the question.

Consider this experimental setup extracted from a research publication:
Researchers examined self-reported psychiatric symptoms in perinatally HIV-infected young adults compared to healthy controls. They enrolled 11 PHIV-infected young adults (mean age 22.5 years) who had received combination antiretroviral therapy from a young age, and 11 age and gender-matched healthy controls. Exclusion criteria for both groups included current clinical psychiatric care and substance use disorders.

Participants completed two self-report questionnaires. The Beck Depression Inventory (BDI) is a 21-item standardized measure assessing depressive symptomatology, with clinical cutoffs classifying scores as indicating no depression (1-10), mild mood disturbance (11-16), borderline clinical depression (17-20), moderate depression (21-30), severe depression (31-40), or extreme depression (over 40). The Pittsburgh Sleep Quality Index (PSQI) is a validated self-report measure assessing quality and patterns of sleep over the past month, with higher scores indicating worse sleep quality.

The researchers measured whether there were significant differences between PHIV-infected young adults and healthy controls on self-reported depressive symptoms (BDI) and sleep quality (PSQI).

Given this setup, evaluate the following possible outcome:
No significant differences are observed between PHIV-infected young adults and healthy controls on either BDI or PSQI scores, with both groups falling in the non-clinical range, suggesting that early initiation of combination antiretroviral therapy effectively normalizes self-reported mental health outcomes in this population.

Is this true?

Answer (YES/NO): NO